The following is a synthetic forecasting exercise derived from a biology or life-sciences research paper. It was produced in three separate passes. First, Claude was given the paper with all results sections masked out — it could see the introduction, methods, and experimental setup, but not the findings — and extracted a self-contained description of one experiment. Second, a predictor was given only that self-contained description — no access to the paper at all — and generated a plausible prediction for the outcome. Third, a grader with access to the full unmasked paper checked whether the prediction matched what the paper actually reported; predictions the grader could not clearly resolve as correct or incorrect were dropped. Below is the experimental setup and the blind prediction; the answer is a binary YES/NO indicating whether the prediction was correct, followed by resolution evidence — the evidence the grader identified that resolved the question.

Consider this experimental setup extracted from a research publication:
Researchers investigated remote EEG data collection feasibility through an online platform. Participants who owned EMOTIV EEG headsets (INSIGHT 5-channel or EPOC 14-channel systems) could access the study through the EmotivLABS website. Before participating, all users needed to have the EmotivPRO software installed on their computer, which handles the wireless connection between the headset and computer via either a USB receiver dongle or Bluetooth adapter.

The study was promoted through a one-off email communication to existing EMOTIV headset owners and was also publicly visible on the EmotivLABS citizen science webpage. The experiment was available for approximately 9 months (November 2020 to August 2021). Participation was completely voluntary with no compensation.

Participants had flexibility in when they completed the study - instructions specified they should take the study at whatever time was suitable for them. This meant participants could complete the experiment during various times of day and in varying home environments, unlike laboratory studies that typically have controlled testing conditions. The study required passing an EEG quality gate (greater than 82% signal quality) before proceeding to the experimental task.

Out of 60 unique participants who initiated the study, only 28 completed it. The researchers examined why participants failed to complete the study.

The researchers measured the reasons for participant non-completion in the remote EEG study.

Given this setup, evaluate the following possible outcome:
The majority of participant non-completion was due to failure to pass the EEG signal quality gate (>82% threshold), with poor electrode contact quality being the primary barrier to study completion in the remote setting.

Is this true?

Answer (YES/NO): NO